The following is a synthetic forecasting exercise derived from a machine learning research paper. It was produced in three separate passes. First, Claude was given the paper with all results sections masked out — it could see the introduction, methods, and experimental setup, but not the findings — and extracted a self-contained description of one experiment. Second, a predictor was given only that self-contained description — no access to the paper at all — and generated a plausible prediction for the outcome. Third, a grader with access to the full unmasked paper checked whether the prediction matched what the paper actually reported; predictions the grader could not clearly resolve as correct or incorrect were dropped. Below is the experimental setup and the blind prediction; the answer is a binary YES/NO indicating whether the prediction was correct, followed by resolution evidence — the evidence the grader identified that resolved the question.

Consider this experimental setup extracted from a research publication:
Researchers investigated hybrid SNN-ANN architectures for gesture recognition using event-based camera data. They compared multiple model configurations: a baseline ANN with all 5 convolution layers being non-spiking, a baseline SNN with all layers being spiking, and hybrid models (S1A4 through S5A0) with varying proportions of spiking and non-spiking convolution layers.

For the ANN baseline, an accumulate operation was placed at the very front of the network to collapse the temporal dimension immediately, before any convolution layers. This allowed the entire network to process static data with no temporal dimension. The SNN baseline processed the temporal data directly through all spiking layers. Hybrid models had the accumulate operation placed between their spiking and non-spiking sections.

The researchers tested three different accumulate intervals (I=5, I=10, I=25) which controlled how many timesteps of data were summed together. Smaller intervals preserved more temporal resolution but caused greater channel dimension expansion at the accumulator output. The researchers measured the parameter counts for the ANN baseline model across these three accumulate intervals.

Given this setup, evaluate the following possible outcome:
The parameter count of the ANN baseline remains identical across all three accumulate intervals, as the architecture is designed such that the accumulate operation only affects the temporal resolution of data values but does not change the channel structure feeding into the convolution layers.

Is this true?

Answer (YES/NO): NO